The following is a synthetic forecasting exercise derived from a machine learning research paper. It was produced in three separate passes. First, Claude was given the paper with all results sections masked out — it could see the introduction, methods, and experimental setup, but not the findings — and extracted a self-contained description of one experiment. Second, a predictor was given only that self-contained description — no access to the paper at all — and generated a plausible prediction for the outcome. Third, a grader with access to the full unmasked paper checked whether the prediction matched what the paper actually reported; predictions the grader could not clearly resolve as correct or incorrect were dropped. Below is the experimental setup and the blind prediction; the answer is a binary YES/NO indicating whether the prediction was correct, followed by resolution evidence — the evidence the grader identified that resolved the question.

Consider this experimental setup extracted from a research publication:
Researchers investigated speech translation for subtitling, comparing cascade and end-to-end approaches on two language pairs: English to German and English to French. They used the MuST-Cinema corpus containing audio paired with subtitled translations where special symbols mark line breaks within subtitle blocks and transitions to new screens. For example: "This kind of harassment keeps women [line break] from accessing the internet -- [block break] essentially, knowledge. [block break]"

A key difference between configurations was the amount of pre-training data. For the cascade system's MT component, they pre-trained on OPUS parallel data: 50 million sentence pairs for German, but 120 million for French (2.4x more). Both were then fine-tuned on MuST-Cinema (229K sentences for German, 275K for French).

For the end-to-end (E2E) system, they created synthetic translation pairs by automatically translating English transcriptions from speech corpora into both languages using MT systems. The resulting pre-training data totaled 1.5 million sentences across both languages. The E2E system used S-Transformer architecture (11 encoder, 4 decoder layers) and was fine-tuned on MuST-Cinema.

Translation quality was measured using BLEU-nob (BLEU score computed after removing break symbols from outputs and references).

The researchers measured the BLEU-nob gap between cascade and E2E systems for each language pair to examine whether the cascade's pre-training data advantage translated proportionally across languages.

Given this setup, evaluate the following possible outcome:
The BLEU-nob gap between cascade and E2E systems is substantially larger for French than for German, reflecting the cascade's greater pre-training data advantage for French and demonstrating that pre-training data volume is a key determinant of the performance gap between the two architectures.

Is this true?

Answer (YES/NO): NO